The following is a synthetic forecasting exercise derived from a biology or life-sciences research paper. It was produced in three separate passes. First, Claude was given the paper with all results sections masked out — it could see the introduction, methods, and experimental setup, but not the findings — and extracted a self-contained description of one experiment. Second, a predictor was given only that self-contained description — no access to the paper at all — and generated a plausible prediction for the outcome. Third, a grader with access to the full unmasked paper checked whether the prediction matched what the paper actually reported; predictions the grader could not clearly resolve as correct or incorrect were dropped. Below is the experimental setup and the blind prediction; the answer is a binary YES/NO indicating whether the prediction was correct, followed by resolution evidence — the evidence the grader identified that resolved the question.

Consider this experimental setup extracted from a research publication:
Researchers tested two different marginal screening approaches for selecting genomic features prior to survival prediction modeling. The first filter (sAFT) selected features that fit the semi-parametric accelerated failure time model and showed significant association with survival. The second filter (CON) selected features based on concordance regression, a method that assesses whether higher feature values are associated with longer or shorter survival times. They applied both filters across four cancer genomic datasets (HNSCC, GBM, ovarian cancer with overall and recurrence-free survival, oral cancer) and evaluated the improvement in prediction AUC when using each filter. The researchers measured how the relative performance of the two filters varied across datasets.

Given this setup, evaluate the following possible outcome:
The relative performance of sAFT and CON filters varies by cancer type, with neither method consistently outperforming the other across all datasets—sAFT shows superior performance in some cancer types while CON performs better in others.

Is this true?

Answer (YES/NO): NO